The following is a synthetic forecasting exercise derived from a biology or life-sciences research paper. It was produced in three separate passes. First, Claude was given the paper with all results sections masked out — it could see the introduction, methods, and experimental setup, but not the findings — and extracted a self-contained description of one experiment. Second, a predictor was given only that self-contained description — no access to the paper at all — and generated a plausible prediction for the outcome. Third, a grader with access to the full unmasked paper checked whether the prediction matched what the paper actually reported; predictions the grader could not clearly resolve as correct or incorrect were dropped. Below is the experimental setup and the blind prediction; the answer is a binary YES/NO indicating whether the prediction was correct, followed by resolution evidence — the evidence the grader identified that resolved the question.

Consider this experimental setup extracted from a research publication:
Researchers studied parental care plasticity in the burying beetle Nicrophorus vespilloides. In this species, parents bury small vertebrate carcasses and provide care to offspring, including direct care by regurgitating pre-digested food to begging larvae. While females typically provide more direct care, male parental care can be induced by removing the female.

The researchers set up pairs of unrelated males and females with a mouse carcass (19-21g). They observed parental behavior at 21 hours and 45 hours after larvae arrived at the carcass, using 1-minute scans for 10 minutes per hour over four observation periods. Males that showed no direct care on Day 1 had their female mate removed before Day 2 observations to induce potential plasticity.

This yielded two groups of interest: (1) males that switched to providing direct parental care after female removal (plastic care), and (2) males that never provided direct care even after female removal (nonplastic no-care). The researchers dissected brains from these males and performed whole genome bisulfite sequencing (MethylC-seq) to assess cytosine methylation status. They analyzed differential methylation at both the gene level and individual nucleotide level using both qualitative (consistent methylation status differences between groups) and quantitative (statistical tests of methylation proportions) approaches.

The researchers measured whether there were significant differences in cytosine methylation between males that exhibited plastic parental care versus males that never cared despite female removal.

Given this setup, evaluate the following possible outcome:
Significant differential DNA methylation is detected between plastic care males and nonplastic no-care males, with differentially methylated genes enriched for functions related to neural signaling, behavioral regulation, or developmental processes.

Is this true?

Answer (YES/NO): NO